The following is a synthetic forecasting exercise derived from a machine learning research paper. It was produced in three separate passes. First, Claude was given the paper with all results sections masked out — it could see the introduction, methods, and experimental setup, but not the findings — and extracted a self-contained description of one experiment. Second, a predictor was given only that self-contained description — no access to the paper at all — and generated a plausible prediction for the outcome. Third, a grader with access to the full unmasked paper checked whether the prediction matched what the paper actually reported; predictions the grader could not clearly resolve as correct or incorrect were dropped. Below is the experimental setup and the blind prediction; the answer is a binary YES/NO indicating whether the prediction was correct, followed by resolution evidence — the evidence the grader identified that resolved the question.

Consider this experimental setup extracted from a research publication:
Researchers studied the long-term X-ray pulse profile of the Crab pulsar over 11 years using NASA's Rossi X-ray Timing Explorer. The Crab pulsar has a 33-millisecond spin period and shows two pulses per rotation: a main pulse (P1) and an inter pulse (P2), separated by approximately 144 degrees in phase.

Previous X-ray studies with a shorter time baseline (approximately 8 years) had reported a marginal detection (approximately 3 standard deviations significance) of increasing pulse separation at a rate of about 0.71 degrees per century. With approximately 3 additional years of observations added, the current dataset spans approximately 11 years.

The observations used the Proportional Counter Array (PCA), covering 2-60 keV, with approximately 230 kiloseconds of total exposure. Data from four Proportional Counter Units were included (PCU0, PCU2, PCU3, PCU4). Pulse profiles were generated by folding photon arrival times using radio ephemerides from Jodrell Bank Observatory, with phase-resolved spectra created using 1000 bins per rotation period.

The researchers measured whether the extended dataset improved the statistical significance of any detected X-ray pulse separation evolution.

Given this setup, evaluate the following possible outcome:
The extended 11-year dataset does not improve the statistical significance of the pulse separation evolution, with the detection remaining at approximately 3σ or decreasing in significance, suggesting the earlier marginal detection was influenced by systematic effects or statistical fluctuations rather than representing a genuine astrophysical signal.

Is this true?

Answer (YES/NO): NO